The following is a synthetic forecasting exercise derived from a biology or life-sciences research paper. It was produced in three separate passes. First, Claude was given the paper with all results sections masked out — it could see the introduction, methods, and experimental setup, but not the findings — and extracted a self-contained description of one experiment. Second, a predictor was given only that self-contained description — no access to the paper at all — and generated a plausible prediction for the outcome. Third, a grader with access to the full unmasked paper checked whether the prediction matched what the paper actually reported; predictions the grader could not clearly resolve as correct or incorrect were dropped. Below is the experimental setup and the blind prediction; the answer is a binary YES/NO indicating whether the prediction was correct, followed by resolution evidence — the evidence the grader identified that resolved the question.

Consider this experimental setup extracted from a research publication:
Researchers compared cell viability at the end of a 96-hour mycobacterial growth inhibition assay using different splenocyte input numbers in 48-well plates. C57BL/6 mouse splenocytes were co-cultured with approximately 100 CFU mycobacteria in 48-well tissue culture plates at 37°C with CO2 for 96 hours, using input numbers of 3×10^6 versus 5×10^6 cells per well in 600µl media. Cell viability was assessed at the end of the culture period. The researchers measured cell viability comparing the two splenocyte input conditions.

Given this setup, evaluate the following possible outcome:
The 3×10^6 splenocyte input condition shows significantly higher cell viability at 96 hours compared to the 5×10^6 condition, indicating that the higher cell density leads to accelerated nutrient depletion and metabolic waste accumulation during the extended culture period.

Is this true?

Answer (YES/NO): YES